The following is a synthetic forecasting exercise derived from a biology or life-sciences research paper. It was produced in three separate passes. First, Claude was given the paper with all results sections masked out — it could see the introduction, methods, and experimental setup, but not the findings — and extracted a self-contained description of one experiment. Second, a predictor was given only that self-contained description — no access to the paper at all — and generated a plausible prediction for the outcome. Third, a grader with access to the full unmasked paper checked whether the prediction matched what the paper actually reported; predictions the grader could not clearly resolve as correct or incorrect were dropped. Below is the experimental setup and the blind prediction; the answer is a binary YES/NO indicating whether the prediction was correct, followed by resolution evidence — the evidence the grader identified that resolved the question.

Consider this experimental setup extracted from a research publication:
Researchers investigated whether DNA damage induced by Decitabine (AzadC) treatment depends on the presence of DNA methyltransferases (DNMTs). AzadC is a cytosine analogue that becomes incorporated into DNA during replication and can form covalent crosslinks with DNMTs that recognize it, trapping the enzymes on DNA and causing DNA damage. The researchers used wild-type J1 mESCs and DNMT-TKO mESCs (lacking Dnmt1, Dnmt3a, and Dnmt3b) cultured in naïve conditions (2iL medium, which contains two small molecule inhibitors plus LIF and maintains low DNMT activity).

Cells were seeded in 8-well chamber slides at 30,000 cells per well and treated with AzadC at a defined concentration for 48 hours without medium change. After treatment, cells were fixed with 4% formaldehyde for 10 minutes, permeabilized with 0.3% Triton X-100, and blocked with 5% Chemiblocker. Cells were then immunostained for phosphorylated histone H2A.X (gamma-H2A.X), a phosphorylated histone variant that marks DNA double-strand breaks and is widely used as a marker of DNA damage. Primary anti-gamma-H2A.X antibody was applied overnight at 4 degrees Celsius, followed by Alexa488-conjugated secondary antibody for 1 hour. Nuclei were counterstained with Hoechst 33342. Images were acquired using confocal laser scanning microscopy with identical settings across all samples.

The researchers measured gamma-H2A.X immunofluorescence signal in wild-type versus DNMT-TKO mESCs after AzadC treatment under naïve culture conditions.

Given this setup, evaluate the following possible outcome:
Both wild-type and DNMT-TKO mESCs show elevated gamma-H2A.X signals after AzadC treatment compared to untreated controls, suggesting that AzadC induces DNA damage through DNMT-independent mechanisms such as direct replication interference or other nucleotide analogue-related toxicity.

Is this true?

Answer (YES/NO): YES